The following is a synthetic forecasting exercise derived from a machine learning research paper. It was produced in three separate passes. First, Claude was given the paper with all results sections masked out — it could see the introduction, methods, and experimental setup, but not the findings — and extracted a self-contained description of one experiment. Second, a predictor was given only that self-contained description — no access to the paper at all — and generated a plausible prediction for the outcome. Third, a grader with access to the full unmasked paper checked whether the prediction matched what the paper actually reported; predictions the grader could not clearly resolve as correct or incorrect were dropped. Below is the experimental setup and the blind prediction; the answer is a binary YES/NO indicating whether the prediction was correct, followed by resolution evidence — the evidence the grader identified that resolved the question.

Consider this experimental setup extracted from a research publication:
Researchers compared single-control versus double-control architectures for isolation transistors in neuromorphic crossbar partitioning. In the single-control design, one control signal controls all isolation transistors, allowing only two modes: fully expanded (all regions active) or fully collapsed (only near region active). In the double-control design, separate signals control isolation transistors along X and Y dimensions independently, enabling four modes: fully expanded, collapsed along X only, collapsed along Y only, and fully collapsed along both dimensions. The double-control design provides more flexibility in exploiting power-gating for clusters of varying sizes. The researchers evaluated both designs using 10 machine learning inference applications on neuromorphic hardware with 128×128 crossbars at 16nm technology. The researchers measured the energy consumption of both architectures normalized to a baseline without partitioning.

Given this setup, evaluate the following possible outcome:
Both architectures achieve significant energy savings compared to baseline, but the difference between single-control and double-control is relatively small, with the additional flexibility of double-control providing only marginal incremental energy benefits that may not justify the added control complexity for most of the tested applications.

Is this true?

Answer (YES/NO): NO